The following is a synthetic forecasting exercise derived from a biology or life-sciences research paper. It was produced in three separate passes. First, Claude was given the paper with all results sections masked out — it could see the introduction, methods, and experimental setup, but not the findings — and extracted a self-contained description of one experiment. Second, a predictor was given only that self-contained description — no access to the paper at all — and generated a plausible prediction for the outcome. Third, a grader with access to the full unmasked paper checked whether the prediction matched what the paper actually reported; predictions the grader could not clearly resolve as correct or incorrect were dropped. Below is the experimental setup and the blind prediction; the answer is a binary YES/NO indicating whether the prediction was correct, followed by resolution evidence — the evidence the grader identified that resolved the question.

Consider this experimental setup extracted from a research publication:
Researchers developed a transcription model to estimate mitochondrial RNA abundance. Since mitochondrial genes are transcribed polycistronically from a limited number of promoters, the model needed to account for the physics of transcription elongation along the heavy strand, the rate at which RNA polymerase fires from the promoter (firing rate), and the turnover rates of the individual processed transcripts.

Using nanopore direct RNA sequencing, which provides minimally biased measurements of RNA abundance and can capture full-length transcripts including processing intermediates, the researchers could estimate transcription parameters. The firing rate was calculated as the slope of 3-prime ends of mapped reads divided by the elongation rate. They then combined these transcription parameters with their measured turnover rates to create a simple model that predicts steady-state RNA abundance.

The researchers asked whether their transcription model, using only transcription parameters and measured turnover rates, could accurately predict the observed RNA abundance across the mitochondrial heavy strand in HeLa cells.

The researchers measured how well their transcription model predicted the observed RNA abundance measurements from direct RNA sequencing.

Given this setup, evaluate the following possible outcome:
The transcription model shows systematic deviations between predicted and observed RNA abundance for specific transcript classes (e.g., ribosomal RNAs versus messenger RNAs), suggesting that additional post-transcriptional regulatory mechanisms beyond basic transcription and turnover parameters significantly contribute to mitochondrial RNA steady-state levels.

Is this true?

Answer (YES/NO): NO